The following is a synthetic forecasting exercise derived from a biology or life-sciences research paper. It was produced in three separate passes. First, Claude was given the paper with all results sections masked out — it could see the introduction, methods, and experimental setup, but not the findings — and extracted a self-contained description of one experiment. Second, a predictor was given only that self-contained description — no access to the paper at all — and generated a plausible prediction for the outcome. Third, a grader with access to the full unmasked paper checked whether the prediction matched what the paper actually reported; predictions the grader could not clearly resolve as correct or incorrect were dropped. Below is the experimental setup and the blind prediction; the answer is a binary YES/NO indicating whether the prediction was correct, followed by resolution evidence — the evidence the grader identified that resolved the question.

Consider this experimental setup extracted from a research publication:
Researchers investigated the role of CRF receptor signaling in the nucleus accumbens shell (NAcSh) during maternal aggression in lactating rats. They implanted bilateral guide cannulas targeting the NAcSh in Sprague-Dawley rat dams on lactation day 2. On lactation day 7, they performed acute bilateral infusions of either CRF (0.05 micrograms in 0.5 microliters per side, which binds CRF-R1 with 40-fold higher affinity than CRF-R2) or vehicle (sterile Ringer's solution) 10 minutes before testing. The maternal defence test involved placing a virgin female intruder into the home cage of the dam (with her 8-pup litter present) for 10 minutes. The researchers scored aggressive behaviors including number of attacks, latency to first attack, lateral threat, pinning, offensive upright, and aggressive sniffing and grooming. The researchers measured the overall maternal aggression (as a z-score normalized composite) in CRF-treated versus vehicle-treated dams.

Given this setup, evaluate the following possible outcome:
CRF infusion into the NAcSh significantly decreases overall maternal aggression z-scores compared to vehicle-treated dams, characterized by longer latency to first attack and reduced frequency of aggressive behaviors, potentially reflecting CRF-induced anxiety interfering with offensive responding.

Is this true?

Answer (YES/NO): NO